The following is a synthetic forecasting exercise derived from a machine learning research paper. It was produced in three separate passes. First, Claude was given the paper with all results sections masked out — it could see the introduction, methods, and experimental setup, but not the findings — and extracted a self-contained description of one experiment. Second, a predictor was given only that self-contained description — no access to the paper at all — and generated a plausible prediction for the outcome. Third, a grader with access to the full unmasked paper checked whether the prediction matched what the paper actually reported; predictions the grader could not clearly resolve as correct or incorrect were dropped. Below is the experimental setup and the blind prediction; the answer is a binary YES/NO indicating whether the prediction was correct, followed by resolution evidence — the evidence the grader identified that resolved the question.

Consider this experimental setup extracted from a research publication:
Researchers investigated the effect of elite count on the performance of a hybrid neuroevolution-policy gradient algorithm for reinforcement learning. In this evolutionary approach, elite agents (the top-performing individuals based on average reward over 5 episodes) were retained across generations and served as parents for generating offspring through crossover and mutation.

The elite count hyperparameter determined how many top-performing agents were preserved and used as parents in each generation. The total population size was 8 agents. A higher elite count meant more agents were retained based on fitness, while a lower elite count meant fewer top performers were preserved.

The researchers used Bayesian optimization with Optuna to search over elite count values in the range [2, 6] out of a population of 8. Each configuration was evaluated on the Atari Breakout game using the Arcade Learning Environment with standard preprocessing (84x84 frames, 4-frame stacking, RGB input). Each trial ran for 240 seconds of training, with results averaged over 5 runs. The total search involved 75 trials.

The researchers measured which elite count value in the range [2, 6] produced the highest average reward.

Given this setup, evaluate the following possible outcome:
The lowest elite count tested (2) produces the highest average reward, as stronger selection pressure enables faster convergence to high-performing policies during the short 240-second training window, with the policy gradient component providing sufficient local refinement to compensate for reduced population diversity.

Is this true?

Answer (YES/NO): NO